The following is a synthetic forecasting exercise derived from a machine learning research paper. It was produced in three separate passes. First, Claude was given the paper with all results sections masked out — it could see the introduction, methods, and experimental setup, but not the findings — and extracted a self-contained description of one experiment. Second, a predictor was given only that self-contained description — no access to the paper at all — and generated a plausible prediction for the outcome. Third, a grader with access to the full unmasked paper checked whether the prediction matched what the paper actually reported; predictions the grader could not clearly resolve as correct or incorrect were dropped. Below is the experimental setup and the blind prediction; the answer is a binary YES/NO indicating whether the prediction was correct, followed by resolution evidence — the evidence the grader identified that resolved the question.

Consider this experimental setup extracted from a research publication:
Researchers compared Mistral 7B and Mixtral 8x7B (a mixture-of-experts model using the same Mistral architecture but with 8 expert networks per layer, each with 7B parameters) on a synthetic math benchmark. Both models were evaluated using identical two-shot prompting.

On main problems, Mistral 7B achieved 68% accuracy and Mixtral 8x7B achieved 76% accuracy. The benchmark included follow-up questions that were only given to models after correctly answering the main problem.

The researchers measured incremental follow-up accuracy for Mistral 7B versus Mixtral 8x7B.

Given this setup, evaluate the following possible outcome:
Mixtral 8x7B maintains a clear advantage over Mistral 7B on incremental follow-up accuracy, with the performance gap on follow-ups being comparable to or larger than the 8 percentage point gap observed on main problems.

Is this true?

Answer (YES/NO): YES